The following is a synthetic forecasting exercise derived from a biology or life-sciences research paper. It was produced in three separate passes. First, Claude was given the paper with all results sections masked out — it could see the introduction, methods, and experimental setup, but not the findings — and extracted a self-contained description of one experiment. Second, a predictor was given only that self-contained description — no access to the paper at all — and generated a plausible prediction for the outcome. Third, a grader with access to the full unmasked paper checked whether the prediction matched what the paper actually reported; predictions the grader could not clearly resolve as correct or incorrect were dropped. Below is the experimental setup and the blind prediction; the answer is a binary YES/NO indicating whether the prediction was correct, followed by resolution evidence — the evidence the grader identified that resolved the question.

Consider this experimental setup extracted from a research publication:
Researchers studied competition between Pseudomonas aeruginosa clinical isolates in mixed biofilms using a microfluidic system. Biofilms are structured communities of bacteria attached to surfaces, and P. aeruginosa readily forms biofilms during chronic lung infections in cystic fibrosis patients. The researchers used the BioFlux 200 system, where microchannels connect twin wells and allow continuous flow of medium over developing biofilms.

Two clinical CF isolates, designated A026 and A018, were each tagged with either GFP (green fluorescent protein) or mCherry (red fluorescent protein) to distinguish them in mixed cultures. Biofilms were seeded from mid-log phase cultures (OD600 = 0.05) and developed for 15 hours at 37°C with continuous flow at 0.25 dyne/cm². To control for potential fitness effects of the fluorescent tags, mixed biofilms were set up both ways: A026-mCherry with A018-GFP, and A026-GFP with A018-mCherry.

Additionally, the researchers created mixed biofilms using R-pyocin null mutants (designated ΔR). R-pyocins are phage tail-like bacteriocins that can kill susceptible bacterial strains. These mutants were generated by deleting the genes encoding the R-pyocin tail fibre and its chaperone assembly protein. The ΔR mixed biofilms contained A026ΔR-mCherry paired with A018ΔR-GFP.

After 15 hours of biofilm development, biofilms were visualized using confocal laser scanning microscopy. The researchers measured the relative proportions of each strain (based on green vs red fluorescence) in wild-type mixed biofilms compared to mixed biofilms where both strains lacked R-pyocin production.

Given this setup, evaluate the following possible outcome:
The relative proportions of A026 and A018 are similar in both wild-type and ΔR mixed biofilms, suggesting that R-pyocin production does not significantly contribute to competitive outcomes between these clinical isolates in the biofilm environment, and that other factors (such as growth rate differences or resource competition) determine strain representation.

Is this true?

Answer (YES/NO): NO